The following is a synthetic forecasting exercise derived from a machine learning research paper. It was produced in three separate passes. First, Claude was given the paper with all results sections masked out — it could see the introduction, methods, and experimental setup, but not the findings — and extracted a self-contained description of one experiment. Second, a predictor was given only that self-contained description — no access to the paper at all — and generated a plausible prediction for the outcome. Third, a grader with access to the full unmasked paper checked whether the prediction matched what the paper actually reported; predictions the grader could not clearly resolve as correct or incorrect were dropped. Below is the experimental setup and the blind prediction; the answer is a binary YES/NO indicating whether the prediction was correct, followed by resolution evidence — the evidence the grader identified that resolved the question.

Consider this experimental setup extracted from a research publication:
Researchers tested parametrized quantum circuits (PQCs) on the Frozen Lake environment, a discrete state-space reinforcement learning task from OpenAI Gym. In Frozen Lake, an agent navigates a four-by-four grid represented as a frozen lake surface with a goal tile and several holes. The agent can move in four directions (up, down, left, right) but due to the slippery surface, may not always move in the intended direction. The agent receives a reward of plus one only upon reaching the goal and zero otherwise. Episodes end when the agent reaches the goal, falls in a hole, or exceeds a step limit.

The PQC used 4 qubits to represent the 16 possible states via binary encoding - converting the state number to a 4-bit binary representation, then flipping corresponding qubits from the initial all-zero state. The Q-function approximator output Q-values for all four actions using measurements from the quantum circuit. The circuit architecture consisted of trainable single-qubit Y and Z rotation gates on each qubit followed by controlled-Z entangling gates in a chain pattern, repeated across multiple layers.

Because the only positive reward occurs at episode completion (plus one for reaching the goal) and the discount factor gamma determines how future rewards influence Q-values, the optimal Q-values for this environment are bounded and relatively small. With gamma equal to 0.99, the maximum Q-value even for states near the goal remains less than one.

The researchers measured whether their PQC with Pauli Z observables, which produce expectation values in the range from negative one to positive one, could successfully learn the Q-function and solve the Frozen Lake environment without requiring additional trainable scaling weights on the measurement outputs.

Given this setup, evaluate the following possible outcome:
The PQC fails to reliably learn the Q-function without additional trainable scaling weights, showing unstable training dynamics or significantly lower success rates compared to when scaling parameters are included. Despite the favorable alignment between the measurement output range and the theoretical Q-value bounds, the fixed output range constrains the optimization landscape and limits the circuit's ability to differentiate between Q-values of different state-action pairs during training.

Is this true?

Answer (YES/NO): NO